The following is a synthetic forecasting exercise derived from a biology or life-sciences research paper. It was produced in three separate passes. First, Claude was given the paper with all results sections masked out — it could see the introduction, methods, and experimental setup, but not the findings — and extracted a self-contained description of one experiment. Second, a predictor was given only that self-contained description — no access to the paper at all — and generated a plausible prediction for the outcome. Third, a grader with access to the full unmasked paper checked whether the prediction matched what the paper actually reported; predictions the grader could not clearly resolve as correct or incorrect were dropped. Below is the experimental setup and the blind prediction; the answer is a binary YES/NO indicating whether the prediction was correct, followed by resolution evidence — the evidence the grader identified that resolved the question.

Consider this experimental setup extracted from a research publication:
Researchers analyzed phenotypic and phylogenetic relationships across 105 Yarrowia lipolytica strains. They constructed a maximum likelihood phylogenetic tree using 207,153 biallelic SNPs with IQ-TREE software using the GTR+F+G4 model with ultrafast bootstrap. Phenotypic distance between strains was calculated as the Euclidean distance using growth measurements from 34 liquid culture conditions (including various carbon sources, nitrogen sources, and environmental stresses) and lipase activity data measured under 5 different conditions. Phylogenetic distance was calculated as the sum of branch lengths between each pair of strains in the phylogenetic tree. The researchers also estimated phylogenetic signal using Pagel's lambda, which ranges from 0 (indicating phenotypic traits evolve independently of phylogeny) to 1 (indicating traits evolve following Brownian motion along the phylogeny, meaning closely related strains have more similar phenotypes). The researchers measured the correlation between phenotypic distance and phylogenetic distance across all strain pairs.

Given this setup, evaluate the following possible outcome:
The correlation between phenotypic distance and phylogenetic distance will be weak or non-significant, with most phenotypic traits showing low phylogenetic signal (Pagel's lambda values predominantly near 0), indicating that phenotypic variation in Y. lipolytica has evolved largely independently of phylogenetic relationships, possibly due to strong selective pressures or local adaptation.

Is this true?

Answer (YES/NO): NO